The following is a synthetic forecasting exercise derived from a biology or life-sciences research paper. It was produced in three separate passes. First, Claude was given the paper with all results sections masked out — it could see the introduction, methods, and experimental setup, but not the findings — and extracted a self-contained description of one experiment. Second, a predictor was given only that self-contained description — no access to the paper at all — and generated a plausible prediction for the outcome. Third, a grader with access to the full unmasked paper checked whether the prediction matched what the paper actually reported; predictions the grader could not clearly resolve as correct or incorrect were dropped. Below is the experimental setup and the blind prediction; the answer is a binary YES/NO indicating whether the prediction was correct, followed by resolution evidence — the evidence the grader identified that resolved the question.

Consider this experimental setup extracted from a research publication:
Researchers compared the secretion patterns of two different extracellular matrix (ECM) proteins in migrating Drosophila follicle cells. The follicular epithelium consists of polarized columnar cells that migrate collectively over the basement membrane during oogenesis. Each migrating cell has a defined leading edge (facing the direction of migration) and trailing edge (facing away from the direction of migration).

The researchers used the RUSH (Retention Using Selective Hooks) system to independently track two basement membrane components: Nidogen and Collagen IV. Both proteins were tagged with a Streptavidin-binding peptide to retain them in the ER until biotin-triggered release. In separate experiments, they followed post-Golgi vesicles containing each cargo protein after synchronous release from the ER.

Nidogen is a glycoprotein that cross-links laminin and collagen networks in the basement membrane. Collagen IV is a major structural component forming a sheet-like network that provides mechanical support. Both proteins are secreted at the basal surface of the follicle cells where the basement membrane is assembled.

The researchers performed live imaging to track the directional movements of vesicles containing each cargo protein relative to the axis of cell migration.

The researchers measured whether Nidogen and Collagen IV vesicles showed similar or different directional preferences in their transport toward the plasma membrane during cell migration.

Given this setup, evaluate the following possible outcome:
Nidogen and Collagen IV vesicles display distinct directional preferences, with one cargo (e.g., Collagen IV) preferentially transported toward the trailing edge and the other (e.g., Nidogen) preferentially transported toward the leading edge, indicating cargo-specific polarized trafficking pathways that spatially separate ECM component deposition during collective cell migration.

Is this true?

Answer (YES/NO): YES